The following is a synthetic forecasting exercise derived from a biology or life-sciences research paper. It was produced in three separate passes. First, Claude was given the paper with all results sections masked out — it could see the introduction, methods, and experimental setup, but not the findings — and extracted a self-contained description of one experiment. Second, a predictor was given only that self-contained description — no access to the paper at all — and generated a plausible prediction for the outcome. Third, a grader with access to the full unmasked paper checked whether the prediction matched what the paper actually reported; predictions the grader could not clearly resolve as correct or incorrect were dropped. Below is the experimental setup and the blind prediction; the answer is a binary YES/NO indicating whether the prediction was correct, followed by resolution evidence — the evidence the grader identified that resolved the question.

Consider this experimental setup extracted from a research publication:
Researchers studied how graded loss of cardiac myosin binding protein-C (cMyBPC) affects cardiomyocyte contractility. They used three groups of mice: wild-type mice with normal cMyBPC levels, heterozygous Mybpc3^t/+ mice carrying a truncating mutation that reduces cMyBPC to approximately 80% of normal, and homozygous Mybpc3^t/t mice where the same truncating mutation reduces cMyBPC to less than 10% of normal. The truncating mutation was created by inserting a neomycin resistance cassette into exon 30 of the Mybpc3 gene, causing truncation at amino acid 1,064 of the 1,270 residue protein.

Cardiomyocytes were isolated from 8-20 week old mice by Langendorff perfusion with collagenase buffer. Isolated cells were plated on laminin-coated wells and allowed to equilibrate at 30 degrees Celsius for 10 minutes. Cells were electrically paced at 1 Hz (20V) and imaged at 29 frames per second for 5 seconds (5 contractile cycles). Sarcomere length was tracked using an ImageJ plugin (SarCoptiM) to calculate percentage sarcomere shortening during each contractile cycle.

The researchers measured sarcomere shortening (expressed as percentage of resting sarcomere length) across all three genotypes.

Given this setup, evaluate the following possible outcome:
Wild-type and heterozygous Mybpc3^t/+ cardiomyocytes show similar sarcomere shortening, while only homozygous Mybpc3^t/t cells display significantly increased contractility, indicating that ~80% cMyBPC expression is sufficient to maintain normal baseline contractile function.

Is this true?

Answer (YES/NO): NO